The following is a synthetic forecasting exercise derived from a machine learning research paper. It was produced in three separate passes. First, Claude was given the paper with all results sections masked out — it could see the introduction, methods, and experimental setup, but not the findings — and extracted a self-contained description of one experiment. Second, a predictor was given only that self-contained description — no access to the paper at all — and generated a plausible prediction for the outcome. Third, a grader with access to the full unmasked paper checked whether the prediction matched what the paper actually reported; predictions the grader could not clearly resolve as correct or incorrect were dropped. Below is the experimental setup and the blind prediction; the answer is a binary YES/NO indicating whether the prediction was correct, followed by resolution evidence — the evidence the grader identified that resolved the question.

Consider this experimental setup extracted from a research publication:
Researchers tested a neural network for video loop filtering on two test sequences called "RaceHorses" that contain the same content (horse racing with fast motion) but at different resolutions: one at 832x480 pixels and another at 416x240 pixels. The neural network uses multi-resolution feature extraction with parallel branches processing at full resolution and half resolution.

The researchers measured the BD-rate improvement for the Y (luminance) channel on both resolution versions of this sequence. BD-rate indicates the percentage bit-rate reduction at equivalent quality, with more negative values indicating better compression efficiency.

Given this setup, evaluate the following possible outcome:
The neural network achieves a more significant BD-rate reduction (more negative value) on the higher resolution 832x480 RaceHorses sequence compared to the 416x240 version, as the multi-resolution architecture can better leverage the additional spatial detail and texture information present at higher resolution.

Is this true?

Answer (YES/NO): NO